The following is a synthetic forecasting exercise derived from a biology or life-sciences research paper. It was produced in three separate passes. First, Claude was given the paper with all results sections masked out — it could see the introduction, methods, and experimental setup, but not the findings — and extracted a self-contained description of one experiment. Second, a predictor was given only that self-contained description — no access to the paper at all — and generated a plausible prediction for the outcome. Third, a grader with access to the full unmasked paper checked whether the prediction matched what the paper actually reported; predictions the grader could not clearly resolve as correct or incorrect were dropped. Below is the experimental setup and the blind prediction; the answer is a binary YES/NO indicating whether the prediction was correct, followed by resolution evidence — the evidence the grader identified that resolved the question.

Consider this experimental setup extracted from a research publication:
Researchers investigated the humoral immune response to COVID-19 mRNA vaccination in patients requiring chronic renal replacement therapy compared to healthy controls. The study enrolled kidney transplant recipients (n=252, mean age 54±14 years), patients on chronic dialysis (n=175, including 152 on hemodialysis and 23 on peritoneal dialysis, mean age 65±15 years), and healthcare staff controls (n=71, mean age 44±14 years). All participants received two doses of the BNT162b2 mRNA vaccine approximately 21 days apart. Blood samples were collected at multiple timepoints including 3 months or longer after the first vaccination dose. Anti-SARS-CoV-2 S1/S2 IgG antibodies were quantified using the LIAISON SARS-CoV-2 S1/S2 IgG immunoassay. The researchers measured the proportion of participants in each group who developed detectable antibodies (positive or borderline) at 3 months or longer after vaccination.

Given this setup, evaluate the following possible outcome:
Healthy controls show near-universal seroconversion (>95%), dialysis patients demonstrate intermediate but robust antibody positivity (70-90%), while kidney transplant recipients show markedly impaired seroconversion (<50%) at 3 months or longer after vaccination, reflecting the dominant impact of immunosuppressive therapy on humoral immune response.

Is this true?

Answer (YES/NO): YES